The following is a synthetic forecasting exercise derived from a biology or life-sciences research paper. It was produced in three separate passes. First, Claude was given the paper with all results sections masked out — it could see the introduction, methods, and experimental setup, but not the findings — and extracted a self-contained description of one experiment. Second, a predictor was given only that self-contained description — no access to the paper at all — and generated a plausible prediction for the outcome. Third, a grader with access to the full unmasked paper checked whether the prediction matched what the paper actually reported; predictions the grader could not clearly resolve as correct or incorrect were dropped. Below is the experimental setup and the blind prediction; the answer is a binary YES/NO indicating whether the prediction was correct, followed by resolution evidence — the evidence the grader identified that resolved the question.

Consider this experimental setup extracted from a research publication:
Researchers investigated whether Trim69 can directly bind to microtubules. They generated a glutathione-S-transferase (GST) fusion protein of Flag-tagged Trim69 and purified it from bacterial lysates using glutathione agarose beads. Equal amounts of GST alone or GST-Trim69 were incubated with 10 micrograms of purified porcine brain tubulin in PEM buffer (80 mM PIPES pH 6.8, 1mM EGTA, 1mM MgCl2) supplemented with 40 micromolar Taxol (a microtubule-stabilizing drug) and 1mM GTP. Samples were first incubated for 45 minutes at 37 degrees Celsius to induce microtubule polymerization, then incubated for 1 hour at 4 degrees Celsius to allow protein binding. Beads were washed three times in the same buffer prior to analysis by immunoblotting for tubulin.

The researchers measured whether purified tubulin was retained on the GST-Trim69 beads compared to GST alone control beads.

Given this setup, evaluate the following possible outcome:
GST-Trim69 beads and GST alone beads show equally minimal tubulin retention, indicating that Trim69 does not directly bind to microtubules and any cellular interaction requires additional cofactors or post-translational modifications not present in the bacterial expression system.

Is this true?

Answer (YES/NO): NO